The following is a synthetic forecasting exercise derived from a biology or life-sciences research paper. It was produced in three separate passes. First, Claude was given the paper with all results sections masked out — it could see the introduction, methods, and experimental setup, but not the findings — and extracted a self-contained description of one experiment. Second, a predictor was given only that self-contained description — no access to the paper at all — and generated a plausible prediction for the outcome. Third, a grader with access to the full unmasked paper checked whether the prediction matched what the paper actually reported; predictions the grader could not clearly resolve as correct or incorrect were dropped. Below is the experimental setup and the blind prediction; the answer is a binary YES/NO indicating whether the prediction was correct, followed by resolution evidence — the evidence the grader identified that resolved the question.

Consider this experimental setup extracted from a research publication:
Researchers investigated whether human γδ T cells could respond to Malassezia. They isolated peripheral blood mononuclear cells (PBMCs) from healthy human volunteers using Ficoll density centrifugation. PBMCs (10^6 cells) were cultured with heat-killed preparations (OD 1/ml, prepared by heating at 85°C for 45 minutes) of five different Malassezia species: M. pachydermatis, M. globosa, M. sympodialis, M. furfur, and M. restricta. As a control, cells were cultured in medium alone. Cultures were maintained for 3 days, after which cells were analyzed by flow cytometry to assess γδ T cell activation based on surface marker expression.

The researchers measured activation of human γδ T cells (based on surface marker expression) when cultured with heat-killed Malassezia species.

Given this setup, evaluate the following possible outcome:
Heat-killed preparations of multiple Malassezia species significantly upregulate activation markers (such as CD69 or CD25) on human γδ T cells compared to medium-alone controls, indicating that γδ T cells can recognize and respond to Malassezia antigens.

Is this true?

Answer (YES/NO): YES